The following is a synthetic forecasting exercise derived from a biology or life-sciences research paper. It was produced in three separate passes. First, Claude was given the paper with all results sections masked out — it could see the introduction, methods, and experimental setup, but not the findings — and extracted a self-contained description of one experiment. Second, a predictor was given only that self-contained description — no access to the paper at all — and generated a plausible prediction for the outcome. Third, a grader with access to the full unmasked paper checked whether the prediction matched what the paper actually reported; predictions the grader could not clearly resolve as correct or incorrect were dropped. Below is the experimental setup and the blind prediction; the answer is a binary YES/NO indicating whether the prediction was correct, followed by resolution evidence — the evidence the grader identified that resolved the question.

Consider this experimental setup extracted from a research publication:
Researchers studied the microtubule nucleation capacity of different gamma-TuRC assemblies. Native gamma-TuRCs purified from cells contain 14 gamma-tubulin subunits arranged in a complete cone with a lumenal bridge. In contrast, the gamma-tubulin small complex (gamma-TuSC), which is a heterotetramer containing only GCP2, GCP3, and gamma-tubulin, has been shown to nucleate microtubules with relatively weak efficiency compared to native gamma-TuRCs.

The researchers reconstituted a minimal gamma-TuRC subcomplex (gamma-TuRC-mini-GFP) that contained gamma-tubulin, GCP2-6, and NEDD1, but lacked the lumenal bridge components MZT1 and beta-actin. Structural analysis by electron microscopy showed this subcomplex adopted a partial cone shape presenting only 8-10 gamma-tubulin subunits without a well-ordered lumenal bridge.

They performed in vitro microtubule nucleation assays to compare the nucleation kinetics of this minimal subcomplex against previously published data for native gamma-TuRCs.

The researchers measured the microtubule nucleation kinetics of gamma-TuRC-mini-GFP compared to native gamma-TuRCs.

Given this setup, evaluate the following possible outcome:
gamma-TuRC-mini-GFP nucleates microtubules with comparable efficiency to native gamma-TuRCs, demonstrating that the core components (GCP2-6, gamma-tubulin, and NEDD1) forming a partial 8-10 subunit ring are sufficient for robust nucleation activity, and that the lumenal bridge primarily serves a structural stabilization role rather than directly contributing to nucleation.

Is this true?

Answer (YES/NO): NO